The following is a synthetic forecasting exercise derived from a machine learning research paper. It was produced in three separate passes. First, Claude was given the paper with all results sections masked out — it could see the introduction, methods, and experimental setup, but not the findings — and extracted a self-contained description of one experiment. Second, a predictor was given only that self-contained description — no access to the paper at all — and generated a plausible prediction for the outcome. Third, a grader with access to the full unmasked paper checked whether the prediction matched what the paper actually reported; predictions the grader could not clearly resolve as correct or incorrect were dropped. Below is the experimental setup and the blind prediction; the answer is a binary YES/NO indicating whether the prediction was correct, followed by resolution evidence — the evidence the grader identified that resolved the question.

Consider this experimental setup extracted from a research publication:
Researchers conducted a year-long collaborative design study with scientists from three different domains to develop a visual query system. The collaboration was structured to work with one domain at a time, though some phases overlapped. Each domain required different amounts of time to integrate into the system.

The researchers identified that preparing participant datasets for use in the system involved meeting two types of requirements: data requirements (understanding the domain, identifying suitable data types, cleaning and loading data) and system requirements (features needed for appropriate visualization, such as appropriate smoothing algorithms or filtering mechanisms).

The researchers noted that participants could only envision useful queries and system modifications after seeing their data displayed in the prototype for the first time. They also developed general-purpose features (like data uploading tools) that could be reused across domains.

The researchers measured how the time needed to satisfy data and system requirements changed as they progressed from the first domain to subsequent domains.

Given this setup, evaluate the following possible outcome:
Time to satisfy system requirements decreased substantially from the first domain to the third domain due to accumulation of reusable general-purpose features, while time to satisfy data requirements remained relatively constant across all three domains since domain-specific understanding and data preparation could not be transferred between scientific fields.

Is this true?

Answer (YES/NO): NO